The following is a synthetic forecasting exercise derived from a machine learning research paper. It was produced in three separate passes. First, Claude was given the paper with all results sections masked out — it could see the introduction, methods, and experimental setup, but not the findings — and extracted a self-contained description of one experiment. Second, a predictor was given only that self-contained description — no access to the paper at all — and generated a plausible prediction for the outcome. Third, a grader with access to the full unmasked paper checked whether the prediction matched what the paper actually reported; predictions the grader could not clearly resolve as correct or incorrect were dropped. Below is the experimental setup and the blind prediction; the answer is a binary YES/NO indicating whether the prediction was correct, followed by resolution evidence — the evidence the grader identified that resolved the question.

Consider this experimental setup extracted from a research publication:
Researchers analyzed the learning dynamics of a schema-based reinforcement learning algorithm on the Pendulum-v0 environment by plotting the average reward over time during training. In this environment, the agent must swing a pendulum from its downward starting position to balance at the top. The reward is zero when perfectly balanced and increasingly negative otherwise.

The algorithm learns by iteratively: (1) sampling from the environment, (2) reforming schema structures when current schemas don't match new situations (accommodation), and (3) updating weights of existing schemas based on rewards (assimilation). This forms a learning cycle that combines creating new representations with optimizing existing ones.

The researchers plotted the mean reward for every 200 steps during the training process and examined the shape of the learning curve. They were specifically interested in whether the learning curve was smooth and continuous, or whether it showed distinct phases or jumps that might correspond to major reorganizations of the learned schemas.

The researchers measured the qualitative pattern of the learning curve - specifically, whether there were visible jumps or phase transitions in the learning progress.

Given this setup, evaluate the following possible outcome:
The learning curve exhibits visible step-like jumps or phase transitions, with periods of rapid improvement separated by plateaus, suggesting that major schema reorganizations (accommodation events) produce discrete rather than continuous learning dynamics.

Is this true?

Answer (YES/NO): YES